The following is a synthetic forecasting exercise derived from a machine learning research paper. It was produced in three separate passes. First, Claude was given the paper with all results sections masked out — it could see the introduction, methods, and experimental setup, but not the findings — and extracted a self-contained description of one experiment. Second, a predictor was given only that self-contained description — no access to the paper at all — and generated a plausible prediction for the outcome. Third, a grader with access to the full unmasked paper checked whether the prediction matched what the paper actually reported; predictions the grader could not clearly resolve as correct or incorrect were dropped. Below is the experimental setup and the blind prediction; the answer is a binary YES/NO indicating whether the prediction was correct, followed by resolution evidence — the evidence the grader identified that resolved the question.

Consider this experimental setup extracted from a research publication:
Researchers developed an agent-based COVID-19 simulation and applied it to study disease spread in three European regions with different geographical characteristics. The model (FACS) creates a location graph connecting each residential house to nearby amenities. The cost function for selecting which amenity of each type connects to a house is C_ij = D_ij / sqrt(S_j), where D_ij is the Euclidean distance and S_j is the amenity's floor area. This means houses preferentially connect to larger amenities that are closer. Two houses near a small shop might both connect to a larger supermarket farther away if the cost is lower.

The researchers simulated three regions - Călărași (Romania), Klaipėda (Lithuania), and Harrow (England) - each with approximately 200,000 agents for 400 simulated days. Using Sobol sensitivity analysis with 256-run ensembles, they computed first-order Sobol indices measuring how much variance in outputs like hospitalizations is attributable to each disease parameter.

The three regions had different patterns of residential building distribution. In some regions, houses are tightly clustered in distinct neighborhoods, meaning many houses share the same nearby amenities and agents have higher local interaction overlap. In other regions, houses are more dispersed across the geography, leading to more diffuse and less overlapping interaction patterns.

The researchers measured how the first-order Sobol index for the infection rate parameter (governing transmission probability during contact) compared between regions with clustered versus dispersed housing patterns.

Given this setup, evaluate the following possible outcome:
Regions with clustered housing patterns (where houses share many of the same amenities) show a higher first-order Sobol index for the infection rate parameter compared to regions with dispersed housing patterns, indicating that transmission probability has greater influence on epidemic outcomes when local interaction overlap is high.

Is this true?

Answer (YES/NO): YES